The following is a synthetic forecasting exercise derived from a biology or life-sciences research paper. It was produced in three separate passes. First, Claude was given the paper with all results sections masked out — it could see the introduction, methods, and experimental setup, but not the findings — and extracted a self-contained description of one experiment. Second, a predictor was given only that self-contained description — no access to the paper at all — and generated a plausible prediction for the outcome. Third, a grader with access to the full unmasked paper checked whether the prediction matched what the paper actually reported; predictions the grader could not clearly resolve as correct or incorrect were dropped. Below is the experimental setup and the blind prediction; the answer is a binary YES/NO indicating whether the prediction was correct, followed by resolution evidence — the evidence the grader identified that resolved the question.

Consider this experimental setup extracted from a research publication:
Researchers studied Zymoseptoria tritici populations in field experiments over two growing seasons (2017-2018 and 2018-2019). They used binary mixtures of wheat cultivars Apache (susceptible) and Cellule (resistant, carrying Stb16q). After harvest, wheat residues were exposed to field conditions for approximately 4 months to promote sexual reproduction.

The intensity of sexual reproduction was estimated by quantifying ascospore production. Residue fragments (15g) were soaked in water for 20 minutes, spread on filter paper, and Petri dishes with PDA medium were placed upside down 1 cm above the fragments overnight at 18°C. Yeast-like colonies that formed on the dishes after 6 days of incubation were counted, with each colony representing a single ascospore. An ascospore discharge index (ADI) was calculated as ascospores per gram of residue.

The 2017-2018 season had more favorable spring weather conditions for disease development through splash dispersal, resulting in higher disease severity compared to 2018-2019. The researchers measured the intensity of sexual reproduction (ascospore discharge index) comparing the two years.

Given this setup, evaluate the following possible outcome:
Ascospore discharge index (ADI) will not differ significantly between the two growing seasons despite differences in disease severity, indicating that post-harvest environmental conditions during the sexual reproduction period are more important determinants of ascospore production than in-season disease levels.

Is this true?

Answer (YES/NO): NO